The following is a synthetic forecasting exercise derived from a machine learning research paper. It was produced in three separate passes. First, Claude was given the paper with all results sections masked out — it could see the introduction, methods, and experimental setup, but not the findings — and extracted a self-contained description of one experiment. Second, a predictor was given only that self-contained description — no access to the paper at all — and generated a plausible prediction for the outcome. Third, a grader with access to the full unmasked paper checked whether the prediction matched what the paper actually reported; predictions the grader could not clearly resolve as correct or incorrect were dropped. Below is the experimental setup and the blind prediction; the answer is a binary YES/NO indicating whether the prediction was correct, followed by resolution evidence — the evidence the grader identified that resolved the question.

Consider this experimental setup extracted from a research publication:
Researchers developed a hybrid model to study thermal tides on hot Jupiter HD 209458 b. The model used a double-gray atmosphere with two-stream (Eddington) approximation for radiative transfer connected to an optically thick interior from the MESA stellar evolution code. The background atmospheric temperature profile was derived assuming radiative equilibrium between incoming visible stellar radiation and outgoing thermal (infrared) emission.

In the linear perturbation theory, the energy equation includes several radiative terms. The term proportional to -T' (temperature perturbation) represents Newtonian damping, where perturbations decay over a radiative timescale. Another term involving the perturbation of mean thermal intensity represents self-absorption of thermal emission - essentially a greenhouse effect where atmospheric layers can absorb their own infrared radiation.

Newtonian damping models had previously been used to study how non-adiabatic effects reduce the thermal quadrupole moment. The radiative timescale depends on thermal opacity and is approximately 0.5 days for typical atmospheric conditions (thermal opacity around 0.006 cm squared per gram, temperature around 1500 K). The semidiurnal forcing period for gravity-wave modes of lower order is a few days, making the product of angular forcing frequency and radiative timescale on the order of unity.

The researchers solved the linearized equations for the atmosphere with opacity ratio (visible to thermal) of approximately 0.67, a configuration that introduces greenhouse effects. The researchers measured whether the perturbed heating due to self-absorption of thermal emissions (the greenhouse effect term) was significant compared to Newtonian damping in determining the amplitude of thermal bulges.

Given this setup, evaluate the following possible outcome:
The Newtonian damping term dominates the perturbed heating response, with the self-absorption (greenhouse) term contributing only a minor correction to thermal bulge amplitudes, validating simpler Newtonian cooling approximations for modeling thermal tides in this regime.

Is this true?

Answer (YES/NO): NO